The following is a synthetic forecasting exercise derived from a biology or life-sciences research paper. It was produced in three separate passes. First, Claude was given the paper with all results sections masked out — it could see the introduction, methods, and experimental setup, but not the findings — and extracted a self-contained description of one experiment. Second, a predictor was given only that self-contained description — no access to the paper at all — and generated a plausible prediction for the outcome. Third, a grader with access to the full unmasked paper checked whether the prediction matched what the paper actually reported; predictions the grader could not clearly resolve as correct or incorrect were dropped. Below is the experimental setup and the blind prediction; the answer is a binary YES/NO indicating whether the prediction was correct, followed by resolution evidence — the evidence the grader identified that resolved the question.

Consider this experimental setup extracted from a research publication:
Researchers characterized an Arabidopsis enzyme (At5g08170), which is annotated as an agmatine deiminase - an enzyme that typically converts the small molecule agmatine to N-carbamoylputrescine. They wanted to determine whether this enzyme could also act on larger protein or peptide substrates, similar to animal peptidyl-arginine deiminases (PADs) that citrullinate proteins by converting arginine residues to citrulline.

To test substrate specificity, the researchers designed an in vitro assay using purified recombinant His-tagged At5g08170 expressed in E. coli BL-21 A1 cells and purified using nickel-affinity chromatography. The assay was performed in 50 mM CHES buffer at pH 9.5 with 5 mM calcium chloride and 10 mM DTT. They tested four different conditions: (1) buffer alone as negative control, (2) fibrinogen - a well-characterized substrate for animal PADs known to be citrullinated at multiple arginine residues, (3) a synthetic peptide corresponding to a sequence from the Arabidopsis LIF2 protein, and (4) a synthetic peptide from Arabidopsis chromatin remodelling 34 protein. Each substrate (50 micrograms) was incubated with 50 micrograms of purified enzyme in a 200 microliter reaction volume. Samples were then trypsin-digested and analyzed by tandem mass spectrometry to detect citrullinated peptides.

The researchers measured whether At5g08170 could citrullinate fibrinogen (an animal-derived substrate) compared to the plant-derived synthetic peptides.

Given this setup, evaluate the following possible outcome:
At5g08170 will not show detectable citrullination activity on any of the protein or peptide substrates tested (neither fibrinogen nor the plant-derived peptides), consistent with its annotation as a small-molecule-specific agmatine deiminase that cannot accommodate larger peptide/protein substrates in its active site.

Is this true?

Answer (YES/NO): NO